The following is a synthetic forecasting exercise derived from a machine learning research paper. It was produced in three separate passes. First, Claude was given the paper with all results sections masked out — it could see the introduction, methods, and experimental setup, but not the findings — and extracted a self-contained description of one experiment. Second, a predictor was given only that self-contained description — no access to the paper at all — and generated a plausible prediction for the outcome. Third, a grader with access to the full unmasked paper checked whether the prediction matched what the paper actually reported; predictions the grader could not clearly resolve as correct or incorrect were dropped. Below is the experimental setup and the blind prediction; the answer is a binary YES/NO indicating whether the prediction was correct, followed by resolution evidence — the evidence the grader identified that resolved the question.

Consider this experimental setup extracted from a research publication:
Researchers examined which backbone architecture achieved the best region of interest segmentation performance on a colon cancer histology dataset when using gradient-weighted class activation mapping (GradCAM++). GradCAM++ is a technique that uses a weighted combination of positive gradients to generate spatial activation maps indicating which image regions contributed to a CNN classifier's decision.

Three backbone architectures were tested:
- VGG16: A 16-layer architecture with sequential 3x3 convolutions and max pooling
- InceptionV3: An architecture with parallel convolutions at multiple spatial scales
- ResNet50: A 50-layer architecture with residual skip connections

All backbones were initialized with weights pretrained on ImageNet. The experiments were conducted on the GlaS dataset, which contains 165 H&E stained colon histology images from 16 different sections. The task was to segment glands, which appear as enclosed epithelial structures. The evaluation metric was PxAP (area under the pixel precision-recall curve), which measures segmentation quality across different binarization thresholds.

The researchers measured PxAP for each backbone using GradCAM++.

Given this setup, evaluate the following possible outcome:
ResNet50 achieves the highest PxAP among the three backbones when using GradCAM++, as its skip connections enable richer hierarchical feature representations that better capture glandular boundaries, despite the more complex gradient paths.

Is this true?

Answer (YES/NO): NO